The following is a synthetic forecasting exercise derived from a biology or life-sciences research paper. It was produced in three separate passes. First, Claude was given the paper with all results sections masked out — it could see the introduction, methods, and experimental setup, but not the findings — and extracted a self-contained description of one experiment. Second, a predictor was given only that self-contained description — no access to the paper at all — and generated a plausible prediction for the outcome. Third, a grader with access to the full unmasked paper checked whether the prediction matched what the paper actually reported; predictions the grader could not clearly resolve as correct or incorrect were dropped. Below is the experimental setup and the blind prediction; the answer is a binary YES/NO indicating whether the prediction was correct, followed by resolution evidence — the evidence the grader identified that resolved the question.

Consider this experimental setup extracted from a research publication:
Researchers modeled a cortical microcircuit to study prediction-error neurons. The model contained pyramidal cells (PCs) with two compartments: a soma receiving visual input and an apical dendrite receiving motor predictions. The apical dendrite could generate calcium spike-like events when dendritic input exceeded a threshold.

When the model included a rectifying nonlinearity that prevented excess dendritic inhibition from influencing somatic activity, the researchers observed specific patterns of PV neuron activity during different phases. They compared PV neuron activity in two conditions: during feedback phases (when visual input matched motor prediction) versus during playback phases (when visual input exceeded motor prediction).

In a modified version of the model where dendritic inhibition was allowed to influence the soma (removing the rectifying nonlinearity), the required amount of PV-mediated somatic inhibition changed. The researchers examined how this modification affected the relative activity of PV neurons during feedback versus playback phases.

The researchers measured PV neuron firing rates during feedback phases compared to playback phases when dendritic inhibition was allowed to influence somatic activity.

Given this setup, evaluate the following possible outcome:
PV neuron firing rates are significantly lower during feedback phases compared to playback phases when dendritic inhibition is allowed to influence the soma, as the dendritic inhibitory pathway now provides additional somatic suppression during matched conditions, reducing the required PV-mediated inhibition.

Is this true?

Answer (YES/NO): NO